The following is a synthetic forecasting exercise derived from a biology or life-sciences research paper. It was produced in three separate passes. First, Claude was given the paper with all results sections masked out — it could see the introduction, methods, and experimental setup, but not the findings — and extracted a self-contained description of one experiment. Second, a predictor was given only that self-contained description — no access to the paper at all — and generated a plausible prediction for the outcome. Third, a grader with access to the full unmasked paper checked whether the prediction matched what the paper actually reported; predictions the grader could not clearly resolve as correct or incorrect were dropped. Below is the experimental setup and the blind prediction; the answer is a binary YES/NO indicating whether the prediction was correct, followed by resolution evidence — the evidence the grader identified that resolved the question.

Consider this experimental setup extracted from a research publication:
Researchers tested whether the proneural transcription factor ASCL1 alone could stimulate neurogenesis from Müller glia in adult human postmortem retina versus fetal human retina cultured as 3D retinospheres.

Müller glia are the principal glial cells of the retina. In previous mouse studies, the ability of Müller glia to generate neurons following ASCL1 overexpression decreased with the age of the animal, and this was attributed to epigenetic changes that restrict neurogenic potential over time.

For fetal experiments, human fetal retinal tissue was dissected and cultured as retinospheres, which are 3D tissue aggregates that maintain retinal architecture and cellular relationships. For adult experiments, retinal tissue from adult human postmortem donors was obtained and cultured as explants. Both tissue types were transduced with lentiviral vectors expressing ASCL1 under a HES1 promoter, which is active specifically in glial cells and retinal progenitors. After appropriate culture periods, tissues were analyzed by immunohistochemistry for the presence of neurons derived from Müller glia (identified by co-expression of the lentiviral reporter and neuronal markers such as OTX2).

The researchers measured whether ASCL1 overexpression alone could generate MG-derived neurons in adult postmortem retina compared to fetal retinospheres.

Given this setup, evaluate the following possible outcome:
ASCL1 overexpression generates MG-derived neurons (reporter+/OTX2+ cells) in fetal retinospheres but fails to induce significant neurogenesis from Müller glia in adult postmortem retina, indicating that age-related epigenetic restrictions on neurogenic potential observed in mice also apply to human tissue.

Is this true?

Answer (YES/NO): YES